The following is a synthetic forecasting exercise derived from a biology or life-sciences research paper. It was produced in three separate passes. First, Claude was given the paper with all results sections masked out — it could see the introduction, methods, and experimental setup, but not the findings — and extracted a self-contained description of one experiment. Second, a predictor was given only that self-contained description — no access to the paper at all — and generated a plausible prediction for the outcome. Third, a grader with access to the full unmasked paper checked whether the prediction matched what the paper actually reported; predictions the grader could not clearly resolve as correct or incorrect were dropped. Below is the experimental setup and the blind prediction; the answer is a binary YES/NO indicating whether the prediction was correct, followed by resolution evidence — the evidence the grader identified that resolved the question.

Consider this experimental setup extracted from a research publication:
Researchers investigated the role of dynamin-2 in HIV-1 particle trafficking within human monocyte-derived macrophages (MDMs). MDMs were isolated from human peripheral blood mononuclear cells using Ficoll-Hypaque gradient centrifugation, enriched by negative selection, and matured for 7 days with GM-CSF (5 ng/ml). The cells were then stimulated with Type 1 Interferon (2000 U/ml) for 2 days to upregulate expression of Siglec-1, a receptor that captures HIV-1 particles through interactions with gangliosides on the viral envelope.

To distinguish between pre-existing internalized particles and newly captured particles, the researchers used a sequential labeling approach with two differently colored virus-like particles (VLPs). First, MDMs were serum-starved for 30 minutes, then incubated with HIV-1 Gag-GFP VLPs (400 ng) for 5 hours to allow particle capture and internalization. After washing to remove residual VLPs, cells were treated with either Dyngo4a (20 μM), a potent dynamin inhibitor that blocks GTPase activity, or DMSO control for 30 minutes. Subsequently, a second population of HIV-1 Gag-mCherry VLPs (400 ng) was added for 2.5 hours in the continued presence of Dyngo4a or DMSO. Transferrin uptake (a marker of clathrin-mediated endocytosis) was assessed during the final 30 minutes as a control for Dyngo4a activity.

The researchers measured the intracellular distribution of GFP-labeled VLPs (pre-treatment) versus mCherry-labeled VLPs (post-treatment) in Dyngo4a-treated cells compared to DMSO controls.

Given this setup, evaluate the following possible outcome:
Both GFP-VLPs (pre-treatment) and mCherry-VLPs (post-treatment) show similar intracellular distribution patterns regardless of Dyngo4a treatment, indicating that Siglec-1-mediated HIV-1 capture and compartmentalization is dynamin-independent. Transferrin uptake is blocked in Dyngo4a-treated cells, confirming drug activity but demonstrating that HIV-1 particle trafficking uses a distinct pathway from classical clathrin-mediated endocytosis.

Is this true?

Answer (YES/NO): NO